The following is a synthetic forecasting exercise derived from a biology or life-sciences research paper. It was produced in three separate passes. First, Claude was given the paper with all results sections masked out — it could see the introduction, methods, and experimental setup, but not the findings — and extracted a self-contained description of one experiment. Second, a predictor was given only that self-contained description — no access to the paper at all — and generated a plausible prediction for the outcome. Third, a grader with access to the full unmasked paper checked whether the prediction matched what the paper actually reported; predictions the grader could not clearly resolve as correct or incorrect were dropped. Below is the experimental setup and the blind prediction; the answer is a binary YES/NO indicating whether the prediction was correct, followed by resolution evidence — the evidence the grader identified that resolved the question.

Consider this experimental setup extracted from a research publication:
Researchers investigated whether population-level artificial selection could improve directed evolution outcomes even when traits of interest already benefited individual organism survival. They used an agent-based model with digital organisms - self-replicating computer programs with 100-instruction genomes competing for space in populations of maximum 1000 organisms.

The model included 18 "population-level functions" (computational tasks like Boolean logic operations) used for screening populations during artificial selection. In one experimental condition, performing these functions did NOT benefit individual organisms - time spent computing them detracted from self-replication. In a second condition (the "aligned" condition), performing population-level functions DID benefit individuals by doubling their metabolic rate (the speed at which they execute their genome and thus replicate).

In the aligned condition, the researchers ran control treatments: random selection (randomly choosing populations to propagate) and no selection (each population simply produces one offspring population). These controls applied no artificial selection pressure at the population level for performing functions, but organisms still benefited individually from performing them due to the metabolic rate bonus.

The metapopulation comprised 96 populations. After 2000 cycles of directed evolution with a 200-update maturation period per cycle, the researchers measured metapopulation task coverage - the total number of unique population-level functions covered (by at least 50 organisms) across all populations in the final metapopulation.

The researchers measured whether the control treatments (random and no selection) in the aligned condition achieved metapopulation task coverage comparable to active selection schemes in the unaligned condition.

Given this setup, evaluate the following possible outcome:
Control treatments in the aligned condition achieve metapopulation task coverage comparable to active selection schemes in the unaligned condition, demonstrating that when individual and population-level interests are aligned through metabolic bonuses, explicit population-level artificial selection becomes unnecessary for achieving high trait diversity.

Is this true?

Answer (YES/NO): NO